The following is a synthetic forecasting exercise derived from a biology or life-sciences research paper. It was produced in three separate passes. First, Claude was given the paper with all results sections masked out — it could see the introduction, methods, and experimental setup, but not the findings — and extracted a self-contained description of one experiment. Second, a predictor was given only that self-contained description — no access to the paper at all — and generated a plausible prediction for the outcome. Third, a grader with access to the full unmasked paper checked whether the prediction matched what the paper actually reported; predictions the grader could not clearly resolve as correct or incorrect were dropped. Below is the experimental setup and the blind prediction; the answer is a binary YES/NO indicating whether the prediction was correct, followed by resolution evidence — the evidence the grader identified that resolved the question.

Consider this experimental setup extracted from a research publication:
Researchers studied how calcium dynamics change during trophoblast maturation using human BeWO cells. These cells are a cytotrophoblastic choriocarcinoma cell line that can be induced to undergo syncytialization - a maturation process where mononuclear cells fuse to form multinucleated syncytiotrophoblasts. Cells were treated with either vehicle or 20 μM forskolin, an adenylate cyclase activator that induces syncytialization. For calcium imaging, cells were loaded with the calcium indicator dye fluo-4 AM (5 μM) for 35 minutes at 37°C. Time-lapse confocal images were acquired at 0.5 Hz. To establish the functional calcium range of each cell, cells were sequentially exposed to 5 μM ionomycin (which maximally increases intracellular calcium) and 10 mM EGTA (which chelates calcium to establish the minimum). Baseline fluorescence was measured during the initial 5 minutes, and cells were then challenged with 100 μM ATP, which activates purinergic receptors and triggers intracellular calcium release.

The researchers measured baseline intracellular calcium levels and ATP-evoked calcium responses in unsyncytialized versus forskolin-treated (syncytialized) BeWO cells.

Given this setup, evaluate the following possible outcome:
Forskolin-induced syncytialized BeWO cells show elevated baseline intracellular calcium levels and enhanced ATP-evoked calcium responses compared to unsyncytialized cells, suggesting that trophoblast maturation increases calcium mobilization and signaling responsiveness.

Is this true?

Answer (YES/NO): NO